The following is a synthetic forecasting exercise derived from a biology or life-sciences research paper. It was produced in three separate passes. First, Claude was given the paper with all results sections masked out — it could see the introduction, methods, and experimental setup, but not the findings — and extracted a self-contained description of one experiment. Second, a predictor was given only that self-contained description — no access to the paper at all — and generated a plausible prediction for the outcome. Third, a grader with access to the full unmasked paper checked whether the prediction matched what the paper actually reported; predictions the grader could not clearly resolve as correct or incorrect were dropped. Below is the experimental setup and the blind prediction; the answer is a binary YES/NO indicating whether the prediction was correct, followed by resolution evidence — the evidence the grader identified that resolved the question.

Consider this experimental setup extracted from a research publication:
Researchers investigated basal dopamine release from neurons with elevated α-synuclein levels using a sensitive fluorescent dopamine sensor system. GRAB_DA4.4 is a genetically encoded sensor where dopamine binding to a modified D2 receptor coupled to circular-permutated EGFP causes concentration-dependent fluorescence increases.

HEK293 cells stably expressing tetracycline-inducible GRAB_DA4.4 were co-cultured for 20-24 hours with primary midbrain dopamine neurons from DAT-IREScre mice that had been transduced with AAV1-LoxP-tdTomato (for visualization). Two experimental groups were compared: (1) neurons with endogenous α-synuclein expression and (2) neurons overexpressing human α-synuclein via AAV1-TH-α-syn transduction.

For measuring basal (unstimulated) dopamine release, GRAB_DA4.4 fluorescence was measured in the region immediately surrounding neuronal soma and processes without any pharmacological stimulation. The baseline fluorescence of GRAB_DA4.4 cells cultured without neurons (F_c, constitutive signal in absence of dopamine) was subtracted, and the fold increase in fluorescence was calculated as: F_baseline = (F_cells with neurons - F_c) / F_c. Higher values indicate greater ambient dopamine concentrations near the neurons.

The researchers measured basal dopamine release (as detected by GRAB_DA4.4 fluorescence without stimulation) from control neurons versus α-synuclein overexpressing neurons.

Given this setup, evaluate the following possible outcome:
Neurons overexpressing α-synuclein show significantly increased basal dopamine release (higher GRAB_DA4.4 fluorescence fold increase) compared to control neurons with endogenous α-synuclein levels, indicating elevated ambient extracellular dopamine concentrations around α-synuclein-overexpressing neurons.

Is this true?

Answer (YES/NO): YES